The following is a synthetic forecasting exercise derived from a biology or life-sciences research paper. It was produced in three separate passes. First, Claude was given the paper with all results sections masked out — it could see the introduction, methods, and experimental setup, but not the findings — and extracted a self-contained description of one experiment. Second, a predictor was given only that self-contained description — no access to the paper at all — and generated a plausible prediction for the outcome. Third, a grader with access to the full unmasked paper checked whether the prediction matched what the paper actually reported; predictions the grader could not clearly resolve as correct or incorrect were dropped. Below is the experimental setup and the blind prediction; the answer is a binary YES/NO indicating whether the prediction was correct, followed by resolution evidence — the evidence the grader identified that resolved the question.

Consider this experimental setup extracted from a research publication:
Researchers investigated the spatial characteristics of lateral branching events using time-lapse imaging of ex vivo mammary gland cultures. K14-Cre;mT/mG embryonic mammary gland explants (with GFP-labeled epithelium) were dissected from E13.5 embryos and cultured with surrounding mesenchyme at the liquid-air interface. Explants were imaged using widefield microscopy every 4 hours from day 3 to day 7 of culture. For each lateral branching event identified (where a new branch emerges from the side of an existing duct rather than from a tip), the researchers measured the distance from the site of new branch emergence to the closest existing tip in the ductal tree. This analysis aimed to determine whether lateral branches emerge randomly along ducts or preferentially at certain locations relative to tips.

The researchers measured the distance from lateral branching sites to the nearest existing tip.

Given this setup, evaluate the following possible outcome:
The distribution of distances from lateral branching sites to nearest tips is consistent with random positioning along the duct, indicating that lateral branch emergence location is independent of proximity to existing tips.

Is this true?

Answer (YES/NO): NO